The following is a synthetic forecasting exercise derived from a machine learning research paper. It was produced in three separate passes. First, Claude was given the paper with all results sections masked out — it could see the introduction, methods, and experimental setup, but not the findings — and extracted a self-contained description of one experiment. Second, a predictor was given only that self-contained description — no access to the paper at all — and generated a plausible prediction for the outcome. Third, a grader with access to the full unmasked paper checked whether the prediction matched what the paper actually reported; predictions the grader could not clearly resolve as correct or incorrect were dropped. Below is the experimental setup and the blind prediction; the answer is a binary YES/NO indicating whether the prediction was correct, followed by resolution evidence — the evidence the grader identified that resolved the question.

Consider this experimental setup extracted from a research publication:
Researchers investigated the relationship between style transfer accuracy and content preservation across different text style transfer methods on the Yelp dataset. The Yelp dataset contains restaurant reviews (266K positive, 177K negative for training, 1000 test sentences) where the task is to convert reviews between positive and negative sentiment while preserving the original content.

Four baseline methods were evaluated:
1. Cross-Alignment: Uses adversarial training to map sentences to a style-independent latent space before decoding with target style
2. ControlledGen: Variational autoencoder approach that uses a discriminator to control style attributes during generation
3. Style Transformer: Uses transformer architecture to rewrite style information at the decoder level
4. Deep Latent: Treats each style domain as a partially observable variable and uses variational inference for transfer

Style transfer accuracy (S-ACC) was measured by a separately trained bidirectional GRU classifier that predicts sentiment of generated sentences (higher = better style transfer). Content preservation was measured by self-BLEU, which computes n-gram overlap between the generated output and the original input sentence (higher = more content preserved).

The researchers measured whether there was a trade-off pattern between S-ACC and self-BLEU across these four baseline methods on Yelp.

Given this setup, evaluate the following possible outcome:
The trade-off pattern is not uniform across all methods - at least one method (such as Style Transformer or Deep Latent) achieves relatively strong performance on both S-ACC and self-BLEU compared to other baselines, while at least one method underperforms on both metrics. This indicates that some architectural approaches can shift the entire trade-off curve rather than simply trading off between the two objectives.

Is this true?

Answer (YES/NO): YES